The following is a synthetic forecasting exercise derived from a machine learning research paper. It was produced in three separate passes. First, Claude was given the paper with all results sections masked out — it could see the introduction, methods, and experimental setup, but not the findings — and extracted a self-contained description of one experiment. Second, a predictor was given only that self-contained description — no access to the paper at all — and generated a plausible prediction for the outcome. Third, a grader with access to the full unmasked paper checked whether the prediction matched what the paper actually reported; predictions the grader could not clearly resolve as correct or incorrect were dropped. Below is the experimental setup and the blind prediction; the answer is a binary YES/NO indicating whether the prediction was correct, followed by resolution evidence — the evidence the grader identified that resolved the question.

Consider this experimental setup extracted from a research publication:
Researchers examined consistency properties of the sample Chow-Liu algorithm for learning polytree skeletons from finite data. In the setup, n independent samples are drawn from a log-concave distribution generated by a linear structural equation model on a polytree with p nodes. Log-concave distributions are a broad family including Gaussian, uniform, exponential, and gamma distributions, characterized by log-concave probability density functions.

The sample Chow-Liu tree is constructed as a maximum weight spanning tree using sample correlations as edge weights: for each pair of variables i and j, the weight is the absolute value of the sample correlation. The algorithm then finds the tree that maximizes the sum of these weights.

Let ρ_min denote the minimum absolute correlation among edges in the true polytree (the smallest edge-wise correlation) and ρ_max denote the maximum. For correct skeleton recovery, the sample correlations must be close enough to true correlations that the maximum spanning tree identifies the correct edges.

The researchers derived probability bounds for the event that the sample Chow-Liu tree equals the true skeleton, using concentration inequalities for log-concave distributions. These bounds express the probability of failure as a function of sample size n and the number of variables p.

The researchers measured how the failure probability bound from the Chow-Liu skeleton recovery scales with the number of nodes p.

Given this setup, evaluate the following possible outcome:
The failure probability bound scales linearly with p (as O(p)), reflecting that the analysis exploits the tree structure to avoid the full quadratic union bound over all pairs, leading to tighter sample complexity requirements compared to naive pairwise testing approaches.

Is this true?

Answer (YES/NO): NO